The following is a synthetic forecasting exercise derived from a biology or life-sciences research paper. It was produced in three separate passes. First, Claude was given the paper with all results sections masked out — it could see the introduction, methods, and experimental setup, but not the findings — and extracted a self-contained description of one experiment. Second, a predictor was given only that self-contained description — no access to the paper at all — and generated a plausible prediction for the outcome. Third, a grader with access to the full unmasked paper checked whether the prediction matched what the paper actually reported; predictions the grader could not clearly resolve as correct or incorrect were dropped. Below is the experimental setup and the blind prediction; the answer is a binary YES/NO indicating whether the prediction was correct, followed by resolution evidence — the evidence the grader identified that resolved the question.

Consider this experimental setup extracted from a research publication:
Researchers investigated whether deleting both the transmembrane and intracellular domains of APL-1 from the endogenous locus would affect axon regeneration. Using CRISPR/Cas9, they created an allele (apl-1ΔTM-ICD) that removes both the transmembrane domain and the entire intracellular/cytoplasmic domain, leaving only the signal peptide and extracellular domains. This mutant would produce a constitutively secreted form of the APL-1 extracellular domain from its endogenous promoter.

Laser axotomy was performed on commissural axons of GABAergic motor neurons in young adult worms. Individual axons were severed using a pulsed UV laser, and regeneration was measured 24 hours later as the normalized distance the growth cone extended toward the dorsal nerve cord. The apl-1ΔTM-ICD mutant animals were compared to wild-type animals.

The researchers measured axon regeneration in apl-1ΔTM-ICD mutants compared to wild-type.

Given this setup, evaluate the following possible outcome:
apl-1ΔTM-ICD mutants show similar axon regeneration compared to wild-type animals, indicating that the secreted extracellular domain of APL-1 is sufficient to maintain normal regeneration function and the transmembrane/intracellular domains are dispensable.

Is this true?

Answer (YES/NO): NO